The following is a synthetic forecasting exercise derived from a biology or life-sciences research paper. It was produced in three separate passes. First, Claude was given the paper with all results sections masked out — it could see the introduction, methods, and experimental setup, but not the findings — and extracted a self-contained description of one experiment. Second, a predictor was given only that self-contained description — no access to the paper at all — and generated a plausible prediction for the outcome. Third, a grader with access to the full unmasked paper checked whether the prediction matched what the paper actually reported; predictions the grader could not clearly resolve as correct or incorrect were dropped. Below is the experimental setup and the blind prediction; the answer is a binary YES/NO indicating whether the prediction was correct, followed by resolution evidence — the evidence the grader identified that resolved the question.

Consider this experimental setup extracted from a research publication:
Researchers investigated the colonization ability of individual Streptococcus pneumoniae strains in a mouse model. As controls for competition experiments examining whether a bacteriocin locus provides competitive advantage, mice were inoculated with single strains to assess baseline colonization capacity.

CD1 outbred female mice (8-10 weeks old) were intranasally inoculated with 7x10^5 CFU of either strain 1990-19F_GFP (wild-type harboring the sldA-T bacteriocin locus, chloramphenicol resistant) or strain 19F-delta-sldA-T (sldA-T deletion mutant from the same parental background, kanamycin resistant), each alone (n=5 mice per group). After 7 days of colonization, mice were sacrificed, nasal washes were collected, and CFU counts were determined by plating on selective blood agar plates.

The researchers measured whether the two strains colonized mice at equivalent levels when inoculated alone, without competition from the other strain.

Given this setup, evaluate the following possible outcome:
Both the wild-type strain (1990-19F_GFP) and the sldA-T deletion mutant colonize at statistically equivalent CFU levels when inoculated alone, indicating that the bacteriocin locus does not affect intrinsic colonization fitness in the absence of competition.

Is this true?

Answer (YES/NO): YES